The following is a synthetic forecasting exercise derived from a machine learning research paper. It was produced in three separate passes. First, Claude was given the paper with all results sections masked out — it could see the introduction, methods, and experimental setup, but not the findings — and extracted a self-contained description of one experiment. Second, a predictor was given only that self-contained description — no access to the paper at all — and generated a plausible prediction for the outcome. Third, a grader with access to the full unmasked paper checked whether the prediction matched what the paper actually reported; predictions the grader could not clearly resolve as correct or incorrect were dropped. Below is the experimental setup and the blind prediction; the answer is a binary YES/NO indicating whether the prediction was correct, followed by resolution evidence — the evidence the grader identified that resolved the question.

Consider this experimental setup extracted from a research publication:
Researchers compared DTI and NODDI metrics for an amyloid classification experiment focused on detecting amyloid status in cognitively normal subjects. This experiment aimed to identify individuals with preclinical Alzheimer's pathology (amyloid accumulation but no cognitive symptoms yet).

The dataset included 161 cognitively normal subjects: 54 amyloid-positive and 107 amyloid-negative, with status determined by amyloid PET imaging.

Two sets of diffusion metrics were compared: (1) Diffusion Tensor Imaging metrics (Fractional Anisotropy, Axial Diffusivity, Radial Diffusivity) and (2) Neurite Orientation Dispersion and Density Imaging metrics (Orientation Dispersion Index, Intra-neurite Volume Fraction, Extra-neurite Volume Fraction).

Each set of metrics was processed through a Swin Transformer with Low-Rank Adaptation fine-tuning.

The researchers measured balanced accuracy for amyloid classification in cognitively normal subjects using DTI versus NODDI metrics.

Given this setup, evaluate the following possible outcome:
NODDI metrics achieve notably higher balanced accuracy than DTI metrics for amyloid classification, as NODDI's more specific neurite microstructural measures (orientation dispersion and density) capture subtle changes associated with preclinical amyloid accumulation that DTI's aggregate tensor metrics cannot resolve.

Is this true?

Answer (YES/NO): YES